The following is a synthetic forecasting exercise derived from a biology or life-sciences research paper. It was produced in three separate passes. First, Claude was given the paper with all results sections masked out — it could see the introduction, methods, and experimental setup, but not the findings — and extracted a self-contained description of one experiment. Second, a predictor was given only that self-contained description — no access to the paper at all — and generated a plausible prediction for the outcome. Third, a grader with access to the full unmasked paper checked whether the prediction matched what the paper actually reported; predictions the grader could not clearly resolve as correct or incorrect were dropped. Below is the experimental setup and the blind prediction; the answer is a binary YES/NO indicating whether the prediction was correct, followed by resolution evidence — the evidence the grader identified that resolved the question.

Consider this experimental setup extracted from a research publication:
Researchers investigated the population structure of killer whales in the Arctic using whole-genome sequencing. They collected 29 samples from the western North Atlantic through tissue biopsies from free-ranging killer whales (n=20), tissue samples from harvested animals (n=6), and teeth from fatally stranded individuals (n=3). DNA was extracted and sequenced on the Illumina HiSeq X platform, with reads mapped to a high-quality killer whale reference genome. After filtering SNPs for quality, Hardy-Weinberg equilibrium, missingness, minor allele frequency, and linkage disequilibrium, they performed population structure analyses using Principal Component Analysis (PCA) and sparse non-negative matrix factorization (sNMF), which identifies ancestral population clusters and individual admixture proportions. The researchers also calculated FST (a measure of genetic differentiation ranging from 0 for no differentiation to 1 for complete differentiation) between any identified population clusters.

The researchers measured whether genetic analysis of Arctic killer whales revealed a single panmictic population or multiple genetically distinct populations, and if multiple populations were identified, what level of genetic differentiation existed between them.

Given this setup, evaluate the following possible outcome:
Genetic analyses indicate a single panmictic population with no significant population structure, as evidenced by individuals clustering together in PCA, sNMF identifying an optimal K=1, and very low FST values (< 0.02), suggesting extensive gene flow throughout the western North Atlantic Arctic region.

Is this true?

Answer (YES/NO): NO